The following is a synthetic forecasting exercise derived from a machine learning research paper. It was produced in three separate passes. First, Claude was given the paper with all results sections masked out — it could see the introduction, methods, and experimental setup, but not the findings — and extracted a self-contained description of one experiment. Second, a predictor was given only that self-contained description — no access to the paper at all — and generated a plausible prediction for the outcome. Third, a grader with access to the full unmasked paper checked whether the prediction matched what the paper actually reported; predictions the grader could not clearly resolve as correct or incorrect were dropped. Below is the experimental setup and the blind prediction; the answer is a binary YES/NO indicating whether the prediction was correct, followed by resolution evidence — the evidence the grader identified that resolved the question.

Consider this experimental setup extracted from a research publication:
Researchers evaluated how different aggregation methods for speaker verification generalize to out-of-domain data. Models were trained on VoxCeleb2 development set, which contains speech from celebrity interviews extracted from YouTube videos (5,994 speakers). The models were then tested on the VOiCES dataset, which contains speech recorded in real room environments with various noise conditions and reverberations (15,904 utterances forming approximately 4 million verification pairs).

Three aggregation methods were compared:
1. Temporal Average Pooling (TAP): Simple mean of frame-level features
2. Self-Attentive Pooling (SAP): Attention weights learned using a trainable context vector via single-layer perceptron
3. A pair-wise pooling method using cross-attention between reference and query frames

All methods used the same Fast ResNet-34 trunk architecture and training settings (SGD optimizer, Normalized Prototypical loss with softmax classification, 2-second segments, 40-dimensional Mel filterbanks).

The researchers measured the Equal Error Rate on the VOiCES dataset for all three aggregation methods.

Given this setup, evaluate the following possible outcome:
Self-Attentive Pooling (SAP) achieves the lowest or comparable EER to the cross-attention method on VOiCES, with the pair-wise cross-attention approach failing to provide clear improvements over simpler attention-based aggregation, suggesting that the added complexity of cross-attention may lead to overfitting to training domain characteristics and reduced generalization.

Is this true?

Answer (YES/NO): NO